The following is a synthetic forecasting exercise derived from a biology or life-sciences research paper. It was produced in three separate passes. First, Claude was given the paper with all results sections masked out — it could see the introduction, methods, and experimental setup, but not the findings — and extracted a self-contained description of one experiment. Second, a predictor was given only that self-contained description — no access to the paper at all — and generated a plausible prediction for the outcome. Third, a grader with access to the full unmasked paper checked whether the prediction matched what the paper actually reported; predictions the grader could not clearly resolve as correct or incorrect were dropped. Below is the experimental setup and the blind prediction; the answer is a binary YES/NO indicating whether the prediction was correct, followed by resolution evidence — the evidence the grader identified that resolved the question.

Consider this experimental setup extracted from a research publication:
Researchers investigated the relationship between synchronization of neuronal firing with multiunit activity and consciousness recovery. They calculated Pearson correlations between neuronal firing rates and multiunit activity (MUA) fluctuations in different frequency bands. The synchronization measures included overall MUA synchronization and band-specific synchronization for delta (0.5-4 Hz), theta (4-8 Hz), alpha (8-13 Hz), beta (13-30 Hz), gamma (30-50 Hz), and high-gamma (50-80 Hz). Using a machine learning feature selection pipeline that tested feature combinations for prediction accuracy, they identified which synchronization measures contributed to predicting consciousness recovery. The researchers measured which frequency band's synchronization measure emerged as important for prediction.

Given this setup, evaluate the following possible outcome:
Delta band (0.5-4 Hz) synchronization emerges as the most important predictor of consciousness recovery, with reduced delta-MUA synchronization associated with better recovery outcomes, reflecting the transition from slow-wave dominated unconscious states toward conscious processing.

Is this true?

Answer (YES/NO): NO